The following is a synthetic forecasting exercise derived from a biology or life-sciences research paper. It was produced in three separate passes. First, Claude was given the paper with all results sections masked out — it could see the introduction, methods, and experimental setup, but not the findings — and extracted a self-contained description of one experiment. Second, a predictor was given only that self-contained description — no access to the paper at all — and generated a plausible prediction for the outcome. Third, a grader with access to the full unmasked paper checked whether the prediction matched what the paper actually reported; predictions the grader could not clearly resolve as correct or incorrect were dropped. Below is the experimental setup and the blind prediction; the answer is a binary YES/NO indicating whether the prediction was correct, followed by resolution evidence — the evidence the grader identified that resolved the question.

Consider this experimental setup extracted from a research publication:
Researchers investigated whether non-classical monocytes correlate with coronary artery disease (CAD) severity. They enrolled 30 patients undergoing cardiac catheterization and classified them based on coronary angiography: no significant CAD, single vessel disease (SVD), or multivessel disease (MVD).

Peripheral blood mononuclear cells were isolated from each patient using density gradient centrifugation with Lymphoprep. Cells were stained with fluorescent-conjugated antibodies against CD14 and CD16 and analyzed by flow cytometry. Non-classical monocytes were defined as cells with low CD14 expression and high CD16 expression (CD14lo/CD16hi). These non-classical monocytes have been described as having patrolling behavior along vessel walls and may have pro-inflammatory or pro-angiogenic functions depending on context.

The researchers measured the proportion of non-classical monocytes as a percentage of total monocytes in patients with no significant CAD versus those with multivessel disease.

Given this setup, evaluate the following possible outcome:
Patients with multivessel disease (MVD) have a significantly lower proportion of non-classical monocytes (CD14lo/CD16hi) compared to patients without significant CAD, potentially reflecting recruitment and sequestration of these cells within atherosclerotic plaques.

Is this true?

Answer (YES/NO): NO